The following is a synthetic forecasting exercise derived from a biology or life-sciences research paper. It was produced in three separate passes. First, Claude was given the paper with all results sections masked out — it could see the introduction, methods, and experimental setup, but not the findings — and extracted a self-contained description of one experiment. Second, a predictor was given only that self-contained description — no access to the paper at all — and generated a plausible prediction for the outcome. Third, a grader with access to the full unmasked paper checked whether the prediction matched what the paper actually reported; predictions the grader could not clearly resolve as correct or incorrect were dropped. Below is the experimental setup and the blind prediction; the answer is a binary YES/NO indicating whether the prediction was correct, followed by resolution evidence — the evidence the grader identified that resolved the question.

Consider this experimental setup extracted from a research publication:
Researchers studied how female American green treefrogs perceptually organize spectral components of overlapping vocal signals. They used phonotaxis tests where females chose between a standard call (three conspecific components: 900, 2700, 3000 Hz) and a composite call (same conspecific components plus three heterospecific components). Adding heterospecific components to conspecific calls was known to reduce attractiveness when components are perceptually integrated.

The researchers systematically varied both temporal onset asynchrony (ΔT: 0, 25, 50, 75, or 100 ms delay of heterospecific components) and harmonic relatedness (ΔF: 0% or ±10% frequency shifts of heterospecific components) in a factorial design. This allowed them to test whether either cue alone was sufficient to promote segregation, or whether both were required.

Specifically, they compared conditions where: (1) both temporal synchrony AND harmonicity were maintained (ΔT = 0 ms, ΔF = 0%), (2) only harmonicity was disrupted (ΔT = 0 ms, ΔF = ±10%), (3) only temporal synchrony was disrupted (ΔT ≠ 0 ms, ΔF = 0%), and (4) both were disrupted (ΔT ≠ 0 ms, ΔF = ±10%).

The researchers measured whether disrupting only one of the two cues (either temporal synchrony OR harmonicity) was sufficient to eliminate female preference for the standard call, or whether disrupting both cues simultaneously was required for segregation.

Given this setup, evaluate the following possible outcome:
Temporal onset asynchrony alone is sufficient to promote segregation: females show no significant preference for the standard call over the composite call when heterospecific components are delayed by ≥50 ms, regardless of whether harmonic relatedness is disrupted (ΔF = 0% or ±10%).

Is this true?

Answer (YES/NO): NO